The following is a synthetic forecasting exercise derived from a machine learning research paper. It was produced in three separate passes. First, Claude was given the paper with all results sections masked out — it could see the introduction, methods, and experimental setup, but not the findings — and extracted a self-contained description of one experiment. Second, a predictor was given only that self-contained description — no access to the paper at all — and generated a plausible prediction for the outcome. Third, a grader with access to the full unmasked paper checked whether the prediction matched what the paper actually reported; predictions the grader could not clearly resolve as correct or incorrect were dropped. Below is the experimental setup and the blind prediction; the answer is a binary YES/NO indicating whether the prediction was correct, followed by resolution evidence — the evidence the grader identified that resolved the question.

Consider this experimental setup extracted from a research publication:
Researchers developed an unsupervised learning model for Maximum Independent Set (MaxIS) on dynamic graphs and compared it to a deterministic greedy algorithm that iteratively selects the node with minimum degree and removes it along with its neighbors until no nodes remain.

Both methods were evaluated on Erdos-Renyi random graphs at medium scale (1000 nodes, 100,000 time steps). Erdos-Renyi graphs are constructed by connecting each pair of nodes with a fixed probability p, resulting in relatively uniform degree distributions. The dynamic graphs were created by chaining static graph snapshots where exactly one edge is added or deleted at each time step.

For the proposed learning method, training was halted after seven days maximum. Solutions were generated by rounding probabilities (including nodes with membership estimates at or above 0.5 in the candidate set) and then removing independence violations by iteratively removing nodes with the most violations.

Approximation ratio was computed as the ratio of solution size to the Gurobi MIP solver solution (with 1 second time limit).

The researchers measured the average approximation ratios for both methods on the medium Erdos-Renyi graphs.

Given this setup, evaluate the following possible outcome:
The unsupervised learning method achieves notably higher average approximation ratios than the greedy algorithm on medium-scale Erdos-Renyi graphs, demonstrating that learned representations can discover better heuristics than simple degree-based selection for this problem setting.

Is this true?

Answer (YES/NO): NO